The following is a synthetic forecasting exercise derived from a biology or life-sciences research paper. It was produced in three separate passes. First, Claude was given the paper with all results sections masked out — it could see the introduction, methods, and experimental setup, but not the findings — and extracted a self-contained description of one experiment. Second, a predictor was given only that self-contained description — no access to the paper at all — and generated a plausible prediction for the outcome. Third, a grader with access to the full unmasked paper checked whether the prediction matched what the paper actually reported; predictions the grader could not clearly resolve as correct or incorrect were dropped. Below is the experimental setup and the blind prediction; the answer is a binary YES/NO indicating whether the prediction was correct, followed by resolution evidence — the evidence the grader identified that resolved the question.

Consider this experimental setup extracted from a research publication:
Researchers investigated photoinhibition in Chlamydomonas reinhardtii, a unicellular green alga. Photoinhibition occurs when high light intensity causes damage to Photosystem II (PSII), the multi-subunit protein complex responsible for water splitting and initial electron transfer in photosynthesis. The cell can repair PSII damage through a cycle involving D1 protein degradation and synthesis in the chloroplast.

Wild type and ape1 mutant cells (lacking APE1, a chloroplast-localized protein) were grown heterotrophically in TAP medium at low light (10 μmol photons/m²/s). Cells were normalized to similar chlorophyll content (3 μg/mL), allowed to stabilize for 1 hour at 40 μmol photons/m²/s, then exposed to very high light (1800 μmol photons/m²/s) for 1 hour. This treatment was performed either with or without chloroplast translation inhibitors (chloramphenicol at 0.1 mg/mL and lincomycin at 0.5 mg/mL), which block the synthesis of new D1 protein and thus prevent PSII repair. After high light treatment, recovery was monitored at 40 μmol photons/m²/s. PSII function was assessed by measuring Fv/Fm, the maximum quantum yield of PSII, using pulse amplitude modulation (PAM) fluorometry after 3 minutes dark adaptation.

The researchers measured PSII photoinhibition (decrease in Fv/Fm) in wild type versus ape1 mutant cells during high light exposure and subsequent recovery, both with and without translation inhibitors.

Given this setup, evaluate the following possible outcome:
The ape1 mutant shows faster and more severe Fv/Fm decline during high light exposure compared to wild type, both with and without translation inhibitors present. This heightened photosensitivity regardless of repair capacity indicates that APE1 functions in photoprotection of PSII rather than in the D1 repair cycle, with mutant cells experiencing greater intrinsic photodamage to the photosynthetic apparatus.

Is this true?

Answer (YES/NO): YES